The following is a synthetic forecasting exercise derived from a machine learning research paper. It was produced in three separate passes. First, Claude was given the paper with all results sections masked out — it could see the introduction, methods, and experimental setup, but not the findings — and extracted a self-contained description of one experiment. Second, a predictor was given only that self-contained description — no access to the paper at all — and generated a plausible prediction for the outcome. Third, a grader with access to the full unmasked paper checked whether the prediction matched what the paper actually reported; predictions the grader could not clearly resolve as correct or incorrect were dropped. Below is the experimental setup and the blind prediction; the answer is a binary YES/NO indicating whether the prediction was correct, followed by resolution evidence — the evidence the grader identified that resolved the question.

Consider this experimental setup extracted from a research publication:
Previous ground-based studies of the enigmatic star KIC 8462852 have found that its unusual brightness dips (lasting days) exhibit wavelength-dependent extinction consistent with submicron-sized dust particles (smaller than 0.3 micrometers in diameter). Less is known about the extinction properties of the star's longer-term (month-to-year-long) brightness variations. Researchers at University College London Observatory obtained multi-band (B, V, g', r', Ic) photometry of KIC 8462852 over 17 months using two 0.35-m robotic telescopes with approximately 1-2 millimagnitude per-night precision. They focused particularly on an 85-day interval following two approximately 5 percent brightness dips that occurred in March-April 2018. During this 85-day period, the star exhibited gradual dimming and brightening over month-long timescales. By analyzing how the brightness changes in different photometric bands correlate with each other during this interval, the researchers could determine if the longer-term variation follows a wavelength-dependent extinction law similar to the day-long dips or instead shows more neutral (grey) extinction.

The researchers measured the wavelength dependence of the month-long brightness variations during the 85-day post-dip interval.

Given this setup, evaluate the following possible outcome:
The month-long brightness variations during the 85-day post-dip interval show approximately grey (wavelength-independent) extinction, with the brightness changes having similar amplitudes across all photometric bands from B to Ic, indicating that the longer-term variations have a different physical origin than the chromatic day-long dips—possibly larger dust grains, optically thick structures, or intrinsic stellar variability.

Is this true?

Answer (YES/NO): NO